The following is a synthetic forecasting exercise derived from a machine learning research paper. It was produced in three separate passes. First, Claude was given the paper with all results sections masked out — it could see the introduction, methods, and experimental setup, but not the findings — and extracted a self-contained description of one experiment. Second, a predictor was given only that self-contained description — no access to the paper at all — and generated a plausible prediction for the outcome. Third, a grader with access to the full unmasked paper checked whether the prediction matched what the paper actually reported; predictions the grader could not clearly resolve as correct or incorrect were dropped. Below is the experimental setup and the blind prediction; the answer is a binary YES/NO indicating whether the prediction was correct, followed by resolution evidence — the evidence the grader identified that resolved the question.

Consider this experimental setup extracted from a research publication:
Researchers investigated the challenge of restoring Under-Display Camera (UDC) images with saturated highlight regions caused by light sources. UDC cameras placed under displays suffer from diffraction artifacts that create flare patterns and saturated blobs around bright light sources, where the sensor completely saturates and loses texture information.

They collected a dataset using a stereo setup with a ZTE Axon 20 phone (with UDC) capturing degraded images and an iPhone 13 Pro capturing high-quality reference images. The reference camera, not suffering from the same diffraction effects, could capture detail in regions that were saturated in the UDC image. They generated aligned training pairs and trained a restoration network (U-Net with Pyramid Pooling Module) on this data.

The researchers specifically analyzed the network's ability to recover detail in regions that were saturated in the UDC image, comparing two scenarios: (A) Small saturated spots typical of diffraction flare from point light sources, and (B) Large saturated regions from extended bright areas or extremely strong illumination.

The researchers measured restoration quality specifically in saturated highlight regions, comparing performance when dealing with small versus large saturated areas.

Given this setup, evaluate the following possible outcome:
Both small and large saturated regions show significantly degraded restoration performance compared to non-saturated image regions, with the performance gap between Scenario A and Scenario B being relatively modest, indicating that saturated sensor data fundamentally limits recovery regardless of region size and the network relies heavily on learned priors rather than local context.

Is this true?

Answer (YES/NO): NO